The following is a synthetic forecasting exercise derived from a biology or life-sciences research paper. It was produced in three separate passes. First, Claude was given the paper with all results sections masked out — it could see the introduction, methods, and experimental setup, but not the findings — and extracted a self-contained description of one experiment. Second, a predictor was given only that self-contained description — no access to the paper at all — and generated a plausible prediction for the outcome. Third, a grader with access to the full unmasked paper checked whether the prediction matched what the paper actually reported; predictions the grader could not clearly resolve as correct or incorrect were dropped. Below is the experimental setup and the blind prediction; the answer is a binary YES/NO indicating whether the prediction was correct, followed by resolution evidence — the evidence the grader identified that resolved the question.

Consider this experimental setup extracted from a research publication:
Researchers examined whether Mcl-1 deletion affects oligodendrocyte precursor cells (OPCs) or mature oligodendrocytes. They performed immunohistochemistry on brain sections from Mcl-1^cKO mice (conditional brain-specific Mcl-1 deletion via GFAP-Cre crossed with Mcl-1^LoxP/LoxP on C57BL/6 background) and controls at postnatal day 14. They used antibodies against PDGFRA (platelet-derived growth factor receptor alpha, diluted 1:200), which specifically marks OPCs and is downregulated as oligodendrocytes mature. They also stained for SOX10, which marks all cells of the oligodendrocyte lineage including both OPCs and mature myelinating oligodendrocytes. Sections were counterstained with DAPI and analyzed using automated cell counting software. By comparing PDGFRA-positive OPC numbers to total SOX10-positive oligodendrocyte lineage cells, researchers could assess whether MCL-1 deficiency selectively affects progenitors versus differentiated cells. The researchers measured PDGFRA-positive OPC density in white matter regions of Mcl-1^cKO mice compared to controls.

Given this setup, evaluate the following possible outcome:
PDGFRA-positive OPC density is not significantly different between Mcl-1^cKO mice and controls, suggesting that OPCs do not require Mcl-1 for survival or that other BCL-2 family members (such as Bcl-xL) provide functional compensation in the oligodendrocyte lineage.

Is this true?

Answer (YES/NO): YES